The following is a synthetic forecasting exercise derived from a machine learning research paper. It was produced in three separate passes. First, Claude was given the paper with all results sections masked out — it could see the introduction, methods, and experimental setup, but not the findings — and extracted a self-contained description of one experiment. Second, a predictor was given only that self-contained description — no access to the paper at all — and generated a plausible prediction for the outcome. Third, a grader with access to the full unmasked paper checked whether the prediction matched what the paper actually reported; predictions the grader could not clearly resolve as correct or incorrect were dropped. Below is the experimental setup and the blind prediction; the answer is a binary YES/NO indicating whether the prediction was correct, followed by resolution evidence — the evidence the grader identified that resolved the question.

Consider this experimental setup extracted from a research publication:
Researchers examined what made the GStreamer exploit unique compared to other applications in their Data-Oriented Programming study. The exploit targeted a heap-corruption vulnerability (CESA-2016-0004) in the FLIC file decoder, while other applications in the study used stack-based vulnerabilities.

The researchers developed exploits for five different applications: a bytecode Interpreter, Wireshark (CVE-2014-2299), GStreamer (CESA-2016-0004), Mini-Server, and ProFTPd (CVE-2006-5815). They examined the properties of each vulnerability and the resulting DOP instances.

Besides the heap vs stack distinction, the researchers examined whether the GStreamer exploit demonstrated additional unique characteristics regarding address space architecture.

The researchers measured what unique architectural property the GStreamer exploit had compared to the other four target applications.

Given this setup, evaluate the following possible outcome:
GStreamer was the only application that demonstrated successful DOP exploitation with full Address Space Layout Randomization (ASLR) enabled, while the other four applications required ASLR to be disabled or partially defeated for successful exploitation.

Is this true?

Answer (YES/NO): NO